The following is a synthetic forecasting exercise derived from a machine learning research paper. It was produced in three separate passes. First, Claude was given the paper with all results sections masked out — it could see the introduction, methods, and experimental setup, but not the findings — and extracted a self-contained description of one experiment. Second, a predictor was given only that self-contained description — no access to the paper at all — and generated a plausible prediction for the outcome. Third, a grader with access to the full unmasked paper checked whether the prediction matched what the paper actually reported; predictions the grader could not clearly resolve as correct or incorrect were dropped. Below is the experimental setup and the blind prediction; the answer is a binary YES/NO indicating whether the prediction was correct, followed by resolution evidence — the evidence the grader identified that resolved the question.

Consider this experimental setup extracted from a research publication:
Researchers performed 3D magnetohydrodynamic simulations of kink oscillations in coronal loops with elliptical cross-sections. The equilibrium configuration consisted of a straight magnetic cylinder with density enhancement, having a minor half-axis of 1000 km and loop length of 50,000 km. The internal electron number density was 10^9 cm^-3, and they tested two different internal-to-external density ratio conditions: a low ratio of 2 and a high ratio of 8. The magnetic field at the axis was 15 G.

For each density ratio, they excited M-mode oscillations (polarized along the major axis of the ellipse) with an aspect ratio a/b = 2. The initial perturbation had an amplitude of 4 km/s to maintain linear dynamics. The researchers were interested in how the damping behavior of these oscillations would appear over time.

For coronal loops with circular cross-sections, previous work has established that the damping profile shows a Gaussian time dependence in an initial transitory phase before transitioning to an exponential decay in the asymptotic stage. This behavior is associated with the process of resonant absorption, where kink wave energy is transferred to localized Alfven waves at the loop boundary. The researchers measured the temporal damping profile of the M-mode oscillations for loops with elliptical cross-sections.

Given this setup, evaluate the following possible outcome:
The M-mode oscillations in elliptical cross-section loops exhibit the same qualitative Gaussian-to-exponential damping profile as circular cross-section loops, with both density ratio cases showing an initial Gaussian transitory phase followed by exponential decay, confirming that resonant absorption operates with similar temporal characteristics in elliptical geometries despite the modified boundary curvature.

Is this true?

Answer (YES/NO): YES